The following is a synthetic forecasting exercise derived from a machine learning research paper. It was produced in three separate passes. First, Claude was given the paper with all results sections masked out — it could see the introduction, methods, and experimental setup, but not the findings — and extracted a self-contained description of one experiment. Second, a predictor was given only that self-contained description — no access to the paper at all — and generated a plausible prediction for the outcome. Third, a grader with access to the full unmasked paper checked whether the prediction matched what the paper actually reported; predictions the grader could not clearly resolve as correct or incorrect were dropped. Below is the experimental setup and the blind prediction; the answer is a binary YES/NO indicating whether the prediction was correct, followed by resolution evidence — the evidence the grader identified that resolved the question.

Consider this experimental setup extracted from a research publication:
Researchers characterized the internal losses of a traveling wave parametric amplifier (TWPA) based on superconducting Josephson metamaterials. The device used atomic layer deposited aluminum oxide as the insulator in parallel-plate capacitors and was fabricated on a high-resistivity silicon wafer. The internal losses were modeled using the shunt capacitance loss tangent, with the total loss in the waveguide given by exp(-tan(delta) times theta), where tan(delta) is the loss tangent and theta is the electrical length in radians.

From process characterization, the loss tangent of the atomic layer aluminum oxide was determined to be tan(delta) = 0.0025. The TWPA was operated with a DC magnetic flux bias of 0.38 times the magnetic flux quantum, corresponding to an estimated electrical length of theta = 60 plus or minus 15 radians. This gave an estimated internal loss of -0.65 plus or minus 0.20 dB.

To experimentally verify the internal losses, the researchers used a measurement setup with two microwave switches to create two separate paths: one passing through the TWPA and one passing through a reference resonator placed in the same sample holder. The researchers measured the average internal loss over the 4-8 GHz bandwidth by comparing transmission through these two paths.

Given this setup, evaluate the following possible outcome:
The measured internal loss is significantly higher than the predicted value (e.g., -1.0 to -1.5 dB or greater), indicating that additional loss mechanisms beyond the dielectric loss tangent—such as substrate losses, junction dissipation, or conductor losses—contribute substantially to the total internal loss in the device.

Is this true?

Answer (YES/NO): YES